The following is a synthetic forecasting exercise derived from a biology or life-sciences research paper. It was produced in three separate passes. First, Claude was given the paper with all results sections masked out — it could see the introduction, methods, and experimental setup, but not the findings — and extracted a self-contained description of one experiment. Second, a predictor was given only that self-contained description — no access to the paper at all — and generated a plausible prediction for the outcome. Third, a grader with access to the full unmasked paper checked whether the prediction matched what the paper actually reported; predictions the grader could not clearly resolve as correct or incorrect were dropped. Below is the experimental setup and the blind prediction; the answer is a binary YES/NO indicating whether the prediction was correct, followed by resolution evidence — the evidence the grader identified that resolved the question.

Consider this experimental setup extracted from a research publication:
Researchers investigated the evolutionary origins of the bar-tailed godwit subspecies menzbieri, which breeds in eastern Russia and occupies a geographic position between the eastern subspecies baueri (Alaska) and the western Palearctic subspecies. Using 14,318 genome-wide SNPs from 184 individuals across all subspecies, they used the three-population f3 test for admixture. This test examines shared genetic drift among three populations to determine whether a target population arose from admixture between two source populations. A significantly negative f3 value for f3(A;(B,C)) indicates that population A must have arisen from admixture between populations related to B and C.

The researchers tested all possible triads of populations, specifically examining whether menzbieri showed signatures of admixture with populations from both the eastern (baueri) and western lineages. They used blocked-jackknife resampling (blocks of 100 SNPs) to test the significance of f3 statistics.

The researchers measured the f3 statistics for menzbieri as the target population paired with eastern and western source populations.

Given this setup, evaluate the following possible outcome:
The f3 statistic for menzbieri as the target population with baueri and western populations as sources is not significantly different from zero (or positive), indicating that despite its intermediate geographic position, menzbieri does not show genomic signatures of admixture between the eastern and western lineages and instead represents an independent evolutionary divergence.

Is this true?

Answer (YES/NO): NO